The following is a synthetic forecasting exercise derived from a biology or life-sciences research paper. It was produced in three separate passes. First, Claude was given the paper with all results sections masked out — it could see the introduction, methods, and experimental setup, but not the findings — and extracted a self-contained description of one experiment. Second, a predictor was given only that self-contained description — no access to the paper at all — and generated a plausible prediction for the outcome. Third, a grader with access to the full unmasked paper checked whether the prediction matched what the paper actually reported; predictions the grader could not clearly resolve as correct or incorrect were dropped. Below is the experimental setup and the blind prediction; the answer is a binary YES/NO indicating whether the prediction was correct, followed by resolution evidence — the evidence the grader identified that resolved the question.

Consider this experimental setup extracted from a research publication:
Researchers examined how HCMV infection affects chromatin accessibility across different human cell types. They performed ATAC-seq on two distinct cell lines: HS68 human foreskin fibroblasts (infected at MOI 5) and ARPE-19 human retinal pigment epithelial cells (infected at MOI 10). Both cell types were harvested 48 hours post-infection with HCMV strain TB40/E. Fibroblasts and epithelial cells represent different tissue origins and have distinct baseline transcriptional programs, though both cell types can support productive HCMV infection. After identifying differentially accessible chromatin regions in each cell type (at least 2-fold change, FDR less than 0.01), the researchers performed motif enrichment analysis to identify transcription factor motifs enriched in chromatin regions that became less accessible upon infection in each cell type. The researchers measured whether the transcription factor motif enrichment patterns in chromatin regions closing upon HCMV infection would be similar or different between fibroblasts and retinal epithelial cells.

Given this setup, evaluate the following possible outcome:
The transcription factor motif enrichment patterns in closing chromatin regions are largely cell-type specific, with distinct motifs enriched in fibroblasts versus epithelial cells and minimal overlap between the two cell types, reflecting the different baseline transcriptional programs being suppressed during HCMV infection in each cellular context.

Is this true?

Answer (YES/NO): NO